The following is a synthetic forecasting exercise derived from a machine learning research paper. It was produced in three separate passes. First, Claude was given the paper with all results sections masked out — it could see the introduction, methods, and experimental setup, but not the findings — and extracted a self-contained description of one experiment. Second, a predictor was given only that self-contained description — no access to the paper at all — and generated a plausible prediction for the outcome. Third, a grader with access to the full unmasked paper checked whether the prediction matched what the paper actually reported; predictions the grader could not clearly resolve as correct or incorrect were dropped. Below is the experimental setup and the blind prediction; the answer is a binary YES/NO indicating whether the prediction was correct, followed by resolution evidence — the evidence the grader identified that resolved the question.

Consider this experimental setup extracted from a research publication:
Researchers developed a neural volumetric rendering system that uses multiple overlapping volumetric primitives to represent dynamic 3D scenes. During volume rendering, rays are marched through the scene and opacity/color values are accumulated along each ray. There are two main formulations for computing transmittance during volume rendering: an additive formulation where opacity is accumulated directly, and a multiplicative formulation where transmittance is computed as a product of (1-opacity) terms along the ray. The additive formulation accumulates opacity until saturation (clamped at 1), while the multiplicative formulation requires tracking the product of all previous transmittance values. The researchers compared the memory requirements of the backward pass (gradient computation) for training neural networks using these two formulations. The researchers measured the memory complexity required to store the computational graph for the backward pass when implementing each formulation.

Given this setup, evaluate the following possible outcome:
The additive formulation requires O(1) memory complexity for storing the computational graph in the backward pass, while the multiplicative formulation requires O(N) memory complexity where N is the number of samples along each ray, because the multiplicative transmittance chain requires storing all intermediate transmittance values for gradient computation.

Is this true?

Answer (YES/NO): NO